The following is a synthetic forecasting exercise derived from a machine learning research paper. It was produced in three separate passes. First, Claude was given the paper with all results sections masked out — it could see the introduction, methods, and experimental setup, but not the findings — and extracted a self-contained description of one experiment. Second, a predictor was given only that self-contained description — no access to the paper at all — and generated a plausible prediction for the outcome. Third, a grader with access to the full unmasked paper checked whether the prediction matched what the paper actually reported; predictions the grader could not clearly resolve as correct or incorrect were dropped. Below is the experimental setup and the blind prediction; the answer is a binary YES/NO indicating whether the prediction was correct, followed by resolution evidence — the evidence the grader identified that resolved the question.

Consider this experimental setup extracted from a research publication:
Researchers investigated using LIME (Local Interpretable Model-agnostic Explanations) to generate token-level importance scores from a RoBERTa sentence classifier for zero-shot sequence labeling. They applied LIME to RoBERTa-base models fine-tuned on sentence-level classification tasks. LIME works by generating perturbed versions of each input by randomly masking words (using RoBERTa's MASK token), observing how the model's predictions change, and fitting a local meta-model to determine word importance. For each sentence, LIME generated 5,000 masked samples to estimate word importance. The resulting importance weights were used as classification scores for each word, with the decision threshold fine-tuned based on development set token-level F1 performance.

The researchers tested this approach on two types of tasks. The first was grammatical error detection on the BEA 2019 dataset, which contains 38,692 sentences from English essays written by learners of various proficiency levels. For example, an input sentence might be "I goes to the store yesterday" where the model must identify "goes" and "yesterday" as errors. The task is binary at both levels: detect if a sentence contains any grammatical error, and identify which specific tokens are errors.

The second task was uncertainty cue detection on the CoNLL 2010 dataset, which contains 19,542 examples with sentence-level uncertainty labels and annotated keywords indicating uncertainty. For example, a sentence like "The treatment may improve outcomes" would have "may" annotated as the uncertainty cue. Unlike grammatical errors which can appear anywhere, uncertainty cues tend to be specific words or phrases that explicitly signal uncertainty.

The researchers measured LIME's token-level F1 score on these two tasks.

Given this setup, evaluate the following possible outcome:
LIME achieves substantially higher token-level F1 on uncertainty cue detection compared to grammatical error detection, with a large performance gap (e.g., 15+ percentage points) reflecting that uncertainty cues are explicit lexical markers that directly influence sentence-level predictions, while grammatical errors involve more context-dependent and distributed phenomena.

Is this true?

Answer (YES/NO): YES